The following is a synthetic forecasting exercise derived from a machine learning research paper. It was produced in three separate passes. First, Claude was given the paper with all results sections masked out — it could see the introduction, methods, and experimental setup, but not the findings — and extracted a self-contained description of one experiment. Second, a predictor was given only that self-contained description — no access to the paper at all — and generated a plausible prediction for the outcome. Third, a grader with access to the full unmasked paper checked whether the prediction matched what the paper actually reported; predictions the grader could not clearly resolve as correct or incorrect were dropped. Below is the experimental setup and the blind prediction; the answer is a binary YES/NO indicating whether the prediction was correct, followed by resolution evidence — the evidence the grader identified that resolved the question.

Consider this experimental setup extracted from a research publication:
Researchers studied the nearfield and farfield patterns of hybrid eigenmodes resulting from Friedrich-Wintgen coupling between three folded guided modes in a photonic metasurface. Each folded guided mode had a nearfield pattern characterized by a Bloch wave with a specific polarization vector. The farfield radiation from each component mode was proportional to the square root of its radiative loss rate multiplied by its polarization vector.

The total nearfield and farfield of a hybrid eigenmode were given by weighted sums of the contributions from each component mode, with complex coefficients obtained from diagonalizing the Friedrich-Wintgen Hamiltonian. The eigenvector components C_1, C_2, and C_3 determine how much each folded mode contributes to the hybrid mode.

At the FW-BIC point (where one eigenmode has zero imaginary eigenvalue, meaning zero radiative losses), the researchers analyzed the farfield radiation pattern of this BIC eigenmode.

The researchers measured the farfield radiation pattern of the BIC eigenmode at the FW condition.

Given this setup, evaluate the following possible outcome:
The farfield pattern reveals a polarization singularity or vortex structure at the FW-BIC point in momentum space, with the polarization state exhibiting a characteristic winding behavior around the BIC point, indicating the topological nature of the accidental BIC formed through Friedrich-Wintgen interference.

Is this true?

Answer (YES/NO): YES